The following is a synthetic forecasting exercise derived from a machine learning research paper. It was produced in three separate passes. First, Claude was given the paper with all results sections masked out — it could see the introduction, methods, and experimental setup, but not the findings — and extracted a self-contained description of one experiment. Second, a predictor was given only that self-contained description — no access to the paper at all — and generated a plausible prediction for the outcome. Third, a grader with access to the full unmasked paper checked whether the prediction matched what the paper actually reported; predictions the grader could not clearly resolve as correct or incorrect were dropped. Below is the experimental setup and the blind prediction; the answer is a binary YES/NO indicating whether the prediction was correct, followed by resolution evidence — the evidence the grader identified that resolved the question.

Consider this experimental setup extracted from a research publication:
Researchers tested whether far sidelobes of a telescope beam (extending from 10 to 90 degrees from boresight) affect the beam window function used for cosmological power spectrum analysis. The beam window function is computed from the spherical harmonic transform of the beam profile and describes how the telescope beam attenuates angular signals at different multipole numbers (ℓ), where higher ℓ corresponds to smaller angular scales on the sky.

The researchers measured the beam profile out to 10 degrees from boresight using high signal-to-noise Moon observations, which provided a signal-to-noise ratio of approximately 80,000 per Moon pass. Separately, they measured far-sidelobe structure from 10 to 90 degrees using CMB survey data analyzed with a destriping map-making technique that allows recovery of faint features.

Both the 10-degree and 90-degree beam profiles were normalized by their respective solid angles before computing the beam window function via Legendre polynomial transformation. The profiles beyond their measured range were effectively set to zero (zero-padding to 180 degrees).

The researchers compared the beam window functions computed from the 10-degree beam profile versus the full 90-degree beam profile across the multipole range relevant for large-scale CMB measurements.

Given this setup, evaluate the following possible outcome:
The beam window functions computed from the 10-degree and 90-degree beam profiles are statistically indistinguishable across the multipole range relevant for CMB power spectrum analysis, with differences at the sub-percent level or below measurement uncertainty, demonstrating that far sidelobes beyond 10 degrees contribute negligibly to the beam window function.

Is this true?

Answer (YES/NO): YES